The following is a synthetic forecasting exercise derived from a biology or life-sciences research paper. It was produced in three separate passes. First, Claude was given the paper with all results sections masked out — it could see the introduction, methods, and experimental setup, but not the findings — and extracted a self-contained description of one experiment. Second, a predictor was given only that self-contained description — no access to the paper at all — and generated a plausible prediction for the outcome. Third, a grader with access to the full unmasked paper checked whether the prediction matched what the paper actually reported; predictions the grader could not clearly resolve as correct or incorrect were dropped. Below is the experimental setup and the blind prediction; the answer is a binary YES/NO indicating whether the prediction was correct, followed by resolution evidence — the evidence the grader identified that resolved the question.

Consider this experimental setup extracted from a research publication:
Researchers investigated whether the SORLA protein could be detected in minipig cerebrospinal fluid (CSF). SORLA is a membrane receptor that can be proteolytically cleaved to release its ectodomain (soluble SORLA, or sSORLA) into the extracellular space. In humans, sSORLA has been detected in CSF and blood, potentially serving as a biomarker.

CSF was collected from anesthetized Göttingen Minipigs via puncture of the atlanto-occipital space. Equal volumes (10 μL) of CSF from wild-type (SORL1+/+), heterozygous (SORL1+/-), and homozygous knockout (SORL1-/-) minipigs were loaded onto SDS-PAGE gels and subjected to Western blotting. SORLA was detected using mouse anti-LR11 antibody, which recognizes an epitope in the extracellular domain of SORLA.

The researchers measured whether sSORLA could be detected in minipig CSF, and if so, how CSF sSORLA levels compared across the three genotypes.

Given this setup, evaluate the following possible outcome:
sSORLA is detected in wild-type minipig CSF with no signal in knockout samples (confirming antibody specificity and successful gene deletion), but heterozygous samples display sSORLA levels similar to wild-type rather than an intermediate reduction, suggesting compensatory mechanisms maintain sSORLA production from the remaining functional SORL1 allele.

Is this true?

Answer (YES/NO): NO